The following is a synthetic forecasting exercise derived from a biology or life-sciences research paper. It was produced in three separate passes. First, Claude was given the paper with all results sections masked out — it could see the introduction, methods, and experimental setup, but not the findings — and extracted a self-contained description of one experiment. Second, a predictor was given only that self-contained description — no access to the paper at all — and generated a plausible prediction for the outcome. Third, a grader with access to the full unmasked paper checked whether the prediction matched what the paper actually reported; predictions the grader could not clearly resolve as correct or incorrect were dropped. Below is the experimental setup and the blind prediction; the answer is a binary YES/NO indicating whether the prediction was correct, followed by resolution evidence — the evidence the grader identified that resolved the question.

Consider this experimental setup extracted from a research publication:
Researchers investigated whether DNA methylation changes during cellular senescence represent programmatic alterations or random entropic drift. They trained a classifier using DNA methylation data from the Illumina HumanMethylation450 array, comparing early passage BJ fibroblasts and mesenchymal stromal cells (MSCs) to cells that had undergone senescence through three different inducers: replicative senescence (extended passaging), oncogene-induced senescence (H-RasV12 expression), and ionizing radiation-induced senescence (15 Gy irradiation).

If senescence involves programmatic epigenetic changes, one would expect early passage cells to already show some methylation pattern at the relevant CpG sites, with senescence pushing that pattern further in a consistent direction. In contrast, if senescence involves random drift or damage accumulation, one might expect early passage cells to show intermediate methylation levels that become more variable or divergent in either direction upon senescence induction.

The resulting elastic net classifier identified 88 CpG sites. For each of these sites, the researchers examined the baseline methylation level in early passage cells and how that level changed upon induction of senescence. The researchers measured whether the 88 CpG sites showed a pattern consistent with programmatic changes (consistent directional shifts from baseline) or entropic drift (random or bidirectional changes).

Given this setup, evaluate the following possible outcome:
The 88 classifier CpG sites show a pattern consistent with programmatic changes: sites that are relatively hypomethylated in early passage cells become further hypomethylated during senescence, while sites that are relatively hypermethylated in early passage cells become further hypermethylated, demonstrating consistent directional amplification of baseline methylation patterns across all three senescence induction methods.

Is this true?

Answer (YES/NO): NO